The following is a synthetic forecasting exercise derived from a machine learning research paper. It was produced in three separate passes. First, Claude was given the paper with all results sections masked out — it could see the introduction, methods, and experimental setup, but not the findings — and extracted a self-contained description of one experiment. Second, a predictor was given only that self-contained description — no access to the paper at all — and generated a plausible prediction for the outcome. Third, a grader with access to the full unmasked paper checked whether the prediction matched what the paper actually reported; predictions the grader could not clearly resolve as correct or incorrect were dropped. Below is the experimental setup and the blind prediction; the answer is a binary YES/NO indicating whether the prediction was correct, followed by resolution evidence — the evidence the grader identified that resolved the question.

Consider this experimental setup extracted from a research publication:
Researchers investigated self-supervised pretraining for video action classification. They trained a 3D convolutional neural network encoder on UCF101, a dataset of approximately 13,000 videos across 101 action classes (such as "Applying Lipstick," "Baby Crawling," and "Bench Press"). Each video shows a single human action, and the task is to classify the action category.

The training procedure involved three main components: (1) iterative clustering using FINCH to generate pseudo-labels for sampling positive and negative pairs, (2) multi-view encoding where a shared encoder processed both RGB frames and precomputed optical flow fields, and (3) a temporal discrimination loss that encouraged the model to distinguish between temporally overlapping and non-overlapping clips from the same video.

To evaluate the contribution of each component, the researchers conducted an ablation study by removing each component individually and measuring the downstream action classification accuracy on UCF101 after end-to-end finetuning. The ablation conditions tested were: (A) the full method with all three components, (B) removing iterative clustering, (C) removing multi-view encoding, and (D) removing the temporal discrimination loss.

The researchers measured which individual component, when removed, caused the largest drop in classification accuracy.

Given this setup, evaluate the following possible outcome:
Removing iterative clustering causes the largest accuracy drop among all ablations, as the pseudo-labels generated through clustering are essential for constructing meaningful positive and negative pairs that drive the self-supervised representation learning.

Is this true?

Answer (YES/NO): YES